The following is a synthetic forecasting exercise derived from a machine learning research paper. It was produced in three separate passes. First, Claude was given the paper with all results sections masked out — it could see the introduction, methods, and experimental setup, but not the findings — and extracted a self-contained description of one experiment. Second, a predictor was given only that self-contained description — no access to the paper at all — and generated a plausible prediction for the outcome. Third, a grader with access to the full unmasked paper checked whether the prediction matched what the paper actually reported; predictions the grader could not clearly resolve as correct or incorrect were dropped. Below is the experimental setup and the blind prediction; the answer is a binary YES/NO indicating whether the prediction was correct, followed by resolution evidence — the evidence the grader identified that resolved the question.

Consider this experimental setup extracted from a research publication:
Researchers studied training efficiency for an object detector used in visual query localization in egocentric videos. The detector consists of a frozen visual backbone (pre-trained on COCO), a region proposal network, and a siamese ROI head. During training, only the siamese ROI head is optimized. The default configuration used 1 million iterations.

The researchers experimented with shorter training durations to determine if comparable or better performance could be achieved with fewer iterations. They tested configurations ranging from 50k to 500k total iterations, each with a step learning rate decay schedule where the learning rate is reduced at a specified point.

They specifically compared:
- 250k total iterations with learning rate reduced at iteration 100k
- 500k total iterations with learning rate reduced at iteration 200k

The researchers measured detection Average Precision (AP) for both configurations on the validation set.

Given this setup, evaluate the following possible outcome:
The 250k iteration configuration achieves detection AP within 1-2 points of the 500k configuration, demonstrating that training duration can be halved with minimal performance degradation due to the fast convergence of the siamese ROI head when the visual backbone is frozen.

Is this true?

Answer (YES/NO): NO